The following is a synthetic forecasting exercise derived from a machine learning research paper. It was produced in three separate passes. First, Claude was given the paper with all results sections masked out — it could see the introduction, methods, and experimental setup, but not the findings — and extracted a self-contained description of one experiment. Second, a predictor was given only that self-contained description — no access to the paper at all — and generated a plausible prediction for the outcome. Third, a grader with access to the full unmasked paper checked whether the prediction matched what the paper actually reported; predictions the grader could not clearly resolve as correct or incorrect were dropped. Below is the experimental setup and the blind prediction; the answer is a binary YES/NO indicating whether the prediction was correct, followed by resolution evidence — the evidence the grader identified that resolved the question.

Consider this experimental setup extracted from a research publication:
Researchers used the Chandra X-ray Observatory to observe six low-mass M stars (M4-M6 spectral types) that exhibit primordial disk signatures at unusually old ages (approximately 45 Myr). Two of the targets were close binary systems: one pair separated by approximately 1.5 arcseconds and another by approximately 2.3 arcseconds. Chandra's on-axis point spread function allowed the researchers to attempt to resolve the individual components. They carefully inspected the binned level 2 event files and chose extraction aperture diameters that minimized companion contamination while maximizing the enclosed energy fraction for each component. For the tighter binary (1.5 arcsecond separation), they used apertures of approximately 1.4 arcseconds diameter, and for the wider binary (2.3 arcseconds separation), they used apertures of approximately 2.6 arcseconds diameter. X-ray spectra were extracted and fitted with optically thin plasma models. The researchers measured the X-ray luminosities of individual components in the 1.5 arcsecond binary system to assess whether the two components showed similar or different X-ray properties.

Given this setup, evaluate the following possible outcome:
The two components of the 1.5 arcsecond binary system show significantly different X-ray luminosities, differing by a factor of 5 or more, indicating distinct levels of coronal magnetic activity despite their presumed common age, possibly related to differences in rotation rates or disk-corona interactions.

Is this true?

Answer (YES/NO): NO